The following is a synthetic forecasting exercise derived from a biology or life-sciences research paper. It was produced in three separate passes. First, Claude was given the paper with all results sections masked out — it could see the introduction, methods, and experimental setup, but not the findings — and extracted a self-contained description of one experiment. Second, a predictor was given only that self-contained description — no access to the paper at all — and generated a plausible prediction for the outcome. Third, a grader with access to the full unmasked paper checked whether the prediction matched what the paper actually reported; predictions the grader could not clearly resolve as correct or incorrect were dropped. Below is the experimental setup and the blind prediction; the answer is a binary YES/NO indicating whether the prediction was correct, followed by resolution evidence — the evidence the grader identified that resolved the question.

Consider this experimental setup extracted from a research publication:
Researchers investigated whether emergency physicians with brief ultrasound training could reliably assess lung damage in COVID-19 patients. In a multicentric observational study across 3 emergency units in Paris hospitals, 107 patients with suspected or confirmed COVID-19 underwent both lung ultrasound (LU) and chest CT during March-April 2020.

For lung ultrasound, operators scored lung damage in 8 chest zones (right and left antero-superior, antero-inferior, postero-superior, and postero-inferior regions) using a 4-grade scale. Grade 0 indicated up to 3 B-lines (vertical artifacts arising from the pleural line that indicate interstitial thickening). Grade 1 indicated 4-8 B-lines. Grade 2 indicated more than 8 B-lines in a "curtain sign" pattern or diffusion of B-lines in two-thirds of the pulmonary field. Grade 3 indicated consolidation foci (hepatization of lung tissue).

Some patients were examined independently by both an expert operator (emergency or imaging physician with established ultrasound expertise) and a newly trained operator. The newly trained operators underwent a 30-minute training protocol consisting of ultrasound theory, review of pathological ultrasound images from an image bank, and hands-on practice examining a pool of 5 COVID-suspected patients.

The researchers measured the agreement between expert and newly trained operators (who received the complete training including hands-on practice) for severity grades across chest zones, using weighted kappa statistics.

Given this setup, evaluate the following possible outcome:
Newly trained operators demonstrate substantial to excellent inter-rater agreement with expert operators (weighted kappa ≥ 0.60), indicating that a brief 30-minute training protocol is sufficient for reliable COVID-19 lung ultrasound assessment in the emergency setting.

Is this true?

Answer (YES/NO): YES